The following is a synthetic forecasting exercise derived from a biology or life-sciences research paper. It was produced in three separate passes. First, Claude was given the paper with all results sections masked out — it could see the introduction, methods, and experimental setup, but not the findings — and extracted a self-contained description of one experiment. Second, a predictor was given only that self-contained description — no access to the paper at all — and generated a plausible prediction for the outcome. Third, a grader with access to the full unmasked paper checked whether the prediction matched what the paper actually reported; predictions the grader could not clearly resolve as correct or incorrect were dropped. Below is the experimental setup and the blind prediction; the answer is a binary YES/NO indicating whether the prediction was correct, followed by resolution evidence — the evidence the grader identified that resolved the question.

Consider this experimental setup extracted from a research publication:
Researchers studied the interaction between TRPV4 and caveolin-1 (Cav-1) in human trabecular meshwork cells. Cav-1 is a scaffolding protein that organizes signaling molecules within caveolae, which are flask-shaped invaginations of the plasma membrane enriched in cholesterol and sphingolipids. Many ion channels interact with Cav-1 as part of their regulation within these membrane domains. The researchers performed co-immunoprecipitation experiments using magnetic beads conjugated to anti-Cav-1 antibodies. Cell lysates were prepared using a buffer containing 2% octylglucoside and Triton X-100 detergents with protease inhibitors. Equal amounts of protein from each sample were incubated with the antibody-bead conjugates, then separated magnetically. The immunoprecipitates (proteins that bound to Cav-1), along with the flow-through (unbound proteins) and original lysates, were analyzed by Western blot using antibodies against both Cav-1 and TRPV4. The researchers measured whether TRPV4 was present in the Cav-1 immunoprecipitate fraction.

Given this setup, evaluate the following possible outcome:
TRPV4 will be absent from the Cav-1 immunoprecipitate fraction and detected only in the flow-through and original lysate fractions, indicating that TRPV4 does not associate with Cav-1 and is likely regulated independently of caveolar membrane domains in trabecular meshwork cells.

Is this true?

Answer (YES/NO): NO